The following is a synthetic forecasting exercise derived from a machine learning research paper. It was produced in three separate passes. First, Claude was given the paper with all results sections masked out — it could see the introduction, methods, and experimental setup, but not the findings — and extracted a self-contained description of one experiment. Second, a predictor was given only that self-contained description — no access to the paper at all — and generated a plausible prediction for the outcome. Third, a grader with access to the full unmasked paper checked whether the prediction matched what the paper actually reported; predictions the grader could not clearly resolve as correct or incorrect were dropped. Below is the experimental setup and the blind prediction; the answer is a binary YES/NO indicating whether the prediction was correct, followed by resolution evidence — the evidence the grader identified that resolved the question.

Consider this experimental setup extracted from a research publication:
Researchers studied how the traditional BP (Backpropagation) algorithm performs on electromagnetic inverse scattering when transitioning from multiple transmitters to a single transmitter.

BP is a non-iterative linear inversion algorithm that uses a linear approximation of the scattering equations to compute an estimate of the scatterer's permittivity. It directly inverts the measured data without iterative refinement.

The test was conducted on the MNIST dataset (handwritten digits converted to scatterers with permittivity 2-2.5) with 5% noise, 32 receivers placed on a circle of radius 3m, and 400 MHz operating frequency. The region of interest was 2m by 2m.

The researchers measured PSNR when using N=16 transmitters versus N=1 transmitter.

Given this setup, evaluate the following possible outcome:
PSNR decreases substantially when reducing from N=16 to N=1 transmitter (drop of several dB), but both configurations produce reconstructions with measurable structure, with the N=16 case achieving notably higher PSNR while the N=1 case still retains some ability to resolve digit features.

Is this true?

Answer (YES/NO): NO